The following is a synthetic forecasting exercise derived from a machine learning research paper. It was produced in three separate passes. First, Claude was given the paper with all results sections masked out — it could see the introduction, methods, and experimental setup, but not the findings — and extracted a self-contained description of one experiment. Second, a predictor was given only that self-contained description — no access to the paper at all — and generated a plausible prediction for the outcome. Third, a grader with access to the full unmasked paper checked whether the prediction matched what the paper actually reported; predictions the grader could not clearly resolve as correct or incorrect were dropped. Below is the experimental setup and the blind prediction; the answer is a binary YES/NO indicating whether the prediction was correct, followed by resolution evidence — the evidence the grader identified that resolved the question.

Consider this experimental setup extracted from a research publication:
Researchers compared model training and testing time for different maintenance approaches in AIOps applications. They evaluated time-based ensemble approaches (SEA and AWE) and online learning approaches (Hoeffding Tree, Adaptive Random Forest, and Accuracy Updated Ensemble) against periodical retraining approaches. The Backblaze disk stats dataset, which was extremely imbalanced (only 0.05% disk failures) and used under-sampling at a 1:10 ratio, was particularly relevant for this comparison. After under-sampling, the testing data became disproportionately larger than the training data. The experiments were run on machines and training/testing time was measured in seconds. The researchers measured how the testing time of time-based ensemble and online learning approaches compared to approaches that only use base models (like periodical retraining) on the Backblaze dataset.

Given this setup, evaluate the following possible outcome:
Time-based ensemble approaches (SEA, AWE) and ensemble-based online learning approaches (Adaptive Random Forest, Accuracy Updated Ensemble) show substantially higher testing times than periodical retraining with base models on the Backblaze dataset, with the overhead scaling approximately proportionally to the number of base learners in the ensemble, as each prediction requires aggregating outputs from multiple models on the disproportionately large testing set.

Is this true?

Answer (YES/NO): NO